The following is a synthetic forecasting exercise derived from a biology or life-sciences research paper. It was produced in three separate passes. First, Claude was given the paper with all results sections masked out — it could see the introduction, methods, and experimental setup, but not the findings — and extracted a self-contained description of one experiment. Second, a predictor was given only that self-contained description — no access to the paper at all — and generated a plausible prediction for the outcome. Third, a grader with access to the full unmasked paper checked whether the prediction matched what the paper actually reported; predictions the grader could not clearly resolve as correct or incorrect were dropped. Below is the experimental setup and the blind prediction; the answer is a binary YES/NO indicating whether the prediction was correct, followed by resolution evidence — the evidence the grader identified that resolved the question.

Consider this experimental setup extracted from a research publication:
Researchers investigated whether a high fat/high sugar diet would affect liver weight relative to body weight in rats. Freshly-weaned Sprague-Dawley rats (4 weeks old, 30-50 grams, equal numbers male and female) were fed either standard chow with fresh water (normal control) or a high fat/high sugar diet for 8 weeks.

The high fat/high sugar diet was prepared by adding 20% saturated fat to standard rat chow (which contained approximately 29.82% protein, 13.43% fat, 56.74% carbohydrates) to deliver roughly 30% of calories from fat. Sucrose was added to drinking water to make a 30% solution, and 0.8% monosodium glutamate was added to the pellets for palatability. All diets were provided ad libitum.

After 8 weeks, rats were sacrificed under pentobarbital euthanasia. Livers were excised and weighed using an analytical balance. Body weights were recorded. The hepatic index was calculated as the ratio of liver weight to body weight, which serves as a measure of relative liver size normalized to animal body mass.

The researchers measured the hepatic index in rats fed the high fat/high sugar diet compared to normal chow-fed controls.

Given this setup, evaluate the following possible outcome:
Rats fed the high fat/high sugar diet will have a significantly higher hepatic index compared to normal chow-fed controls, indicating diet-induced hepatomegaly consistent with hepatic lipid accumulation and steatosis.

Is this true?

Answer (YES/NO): YES